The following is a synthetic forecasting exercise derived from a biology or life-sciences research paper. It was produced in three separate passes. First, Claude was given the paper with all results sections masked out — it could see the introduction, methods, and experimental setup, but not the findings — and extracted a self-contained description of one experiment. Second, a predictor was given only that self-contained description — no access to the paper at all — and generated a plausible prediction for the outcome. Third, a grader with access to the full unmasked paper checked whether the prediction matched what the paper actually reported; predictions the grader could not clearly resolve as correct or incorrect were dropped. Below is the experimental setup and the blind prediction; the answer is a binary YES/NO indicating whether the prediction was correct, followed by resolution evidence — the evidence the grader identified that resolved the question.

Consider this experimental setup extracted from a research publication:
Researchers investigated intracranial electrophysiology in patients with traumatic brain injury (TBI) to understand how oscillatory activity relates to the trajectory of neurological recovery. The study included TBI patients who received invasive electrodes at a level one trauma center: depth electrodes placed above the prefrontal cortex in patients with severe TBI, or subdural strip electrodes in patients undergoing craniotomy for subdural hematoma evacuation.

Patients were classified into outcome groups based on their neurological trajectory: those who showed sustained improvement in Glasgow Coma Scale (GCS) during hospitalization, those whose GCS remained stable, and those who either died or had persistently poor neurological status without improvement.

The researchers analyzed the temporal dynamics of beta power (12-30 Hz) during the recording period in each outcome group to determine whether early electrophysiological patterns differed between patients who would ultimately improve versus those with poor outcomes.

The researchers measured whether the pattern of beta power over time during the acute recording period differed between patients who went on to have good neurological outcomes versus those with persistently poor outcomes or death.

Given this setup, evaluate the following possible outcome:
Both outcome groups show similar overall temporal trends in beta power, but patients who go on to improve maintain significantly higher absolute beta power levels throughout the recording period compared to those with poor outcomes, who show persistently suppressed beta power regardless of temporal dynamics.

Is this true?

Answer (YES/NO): NO